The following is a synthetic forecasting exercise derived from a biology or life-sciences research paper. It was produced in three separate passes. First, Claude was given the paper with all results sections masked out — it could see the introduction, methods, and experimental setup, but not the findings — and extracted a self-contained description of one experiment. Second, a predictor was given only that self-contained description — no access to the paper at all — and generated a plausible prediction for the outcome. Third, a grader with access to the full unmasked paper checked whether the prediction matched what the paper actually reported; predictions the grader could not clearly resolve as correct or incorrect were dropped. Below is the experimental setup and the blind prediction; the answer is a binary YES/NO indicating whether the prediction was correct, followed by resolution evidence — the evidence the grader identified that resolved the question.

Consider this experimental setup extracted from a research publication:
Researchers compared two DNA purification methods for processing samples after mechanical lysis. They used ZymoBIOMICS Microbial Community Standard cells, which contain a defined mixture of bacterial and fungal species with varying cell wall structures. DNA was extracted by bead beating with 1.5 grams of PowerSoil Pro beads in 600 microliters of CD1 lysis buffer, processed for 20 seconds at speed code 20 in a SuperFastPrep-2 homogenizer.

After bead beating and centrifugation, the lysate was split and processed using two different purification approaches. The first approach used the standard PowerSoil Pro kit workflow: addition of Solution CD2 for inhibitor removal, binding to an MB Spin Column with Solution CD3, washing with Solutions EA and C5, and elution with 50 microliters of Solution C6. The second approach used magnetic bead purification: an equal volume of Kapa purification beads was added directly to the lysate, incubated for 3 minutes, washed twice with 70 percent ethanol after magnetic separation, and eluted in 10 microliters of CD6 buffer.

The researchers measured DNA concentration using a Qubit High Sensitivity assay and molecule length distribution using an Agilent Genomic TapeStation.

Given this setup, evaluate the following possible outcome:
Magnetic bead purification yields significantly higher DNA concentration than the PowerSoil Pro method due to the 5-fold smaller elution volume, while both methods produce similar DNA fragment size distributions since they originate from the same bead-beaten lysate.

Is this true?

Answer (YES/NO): YES